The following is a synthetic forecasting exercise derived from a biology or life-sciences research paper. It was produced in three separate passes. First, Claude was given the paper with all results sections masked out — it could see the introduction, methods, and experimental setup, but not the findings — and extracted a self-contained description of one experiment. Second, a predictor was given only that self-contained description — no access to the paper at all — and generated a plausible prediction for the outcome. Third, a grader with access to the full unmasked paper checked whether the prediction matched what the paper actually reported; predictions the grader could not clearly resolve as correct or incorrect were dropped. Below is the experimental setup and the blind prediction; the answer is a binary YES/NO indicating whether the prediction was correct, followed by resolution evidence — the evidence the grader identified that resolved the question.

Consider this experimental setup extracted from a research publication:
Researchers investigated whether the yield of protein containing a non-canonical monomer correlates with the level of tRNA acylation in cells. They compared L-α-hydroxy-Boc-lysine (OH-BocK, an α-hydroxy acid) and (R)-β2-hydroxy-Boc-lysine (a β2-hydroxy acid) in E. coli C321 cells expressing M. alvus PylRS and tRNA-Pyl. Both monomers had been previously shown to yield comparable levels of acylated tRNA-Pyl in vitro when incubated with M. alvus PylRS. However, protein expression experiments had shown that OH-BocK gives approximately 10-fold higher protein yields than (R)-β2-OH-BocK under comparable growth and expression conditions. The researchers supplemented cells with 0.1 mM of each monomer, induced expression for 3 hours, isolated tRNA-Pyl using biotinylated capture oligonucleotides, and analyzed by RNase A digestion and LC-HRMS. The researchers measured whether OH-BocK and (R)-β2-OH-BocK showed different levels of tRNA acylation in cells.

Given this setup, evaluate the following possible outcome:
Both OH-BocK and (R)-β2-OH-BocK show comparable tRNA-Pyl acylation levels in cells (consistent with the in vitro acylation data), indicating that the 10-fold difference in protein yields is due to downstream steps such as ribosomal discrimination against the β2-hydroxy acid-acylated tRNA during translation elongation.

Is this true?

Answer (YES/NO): YES